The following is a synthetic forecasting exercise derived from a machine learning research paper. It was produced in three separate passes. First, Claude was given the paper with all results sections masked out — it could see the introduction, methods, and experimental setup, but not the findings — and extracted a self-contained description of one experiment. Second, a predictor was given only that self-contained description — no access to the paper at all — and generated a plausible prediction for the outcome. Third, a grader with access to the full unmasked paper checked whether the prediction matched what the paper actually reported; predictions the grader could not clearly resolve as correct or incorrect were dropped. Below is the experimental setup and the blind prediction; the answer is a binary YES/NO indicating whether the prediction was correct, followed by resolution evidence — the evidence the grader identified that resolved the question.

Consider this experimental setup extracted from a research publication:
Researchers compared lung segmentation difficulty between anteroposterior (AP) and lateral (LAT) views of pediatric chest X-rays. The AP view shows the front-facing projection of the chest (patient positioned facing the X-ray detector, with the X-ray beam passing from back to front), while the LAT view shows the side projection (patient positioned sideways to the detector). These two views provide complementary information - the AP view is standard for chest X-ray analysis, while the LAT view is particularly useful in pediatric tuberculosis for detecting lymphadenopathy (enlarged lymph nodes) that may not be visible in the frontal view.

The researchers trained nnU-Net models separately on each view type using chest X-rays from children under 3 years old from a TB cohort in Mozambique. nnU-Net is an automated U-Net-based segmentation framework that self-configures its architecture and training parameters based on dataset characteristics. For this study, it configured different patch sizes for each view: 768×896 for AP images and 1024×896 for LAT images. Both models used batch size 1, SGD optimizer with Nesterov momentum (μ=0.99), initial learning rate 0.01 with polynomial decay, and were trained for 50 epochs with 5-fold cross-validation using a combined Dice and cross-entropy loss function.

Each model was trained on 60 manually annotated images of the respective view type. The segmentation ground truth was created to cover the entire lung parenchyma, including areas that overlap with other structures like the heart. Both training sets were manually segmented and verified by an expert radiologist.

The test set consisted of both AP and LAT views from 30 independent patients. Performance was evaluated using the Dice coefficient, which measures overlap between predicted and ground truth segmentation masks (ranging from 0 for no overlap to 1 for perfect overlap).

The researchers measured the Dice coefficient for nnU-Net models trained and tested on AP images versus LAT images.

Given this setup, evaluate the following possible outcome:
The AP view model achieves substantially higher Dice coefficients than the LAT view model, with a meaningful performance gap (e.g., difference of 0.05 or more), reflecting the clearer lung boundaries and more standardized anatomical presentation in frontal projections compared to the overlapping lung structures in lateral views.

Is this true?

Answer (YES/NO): NO